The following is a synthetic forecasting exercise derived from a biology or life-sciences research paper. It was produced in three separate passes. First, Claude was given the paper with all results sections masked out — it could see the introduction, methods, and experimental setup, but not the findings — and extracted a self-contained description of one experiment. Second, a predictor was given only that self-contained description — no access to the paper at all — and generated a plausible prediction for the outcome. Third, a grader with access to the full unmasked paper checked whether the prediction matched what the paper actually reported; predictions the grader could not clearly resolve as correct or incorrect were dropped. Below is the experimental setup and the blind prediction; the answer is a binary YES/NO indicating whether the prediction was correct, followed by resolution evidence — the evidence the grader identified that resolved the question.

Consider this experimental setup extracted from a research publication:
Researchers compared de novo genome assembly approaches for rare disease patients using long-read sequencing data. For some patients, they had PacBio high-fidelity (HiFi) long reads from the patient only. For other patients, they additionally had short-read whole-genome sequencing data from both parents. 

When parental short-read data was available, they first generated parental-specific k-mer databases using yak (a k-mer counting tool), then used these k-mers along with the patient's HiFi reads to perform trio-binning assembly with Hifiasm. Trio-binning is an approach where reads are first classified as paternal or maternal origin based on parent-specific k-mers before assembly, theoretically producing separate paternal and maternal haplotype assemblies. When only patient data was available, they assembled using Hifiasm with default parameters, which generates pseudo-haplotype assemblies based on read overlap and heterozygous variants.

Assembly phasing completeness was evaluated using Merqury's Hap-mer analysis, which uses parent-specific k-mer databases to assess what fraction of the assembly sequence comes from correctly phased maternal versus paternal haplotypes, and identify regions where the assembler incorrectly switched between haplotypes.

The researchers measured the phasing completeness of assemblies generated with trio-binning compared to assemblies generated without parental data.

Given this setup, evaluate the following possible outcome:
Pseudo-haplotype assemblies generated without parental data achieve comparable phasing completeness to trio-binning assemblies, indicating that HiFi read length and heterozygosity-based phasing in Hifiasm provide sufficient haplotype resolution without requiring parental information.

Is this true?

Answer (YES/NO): NO